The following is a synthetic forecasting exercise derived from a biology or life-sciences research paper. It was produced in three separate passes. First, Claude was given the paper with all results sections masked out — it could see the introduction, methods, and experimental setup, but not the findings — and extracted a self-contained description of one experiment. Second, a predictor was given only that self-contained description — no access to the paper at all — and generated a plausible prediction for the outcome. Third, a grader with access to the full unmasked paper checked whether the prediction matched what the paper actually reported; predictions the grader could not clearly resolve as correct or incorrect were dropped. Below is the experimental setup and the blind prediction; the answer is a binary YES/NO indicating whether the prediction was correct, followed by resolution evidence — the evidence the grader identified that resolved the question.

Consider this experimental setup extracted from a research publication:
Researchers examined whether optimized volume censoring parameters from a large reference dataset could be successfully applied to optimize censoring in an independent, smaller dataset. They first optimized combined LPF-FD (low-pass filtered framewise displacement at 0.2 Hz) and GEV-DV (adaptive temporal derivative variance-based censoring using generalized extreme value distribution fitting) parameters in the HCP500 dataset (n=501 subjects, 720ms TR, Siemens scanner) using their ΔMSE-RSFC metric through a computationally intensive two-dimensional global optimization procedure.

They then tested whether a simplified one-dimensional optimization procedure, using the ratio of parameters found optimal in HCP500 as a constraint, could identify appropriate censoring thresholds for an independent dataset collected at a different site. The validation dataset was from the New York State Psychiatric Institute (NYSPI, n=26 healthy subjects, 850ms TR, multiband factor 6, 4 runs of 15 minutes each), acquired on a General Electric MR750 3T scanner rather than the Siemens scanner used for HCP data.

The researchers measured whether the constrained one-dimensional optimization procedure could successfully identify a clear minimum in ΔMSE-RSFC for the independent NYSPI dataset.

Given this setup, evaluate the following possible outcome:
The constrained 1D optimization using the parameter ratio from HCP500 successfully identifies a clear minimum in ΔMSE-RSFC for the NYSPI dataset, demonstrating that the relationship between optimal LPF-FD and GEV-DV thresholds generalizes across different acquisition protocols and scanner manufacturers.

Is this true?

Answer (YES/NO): YES